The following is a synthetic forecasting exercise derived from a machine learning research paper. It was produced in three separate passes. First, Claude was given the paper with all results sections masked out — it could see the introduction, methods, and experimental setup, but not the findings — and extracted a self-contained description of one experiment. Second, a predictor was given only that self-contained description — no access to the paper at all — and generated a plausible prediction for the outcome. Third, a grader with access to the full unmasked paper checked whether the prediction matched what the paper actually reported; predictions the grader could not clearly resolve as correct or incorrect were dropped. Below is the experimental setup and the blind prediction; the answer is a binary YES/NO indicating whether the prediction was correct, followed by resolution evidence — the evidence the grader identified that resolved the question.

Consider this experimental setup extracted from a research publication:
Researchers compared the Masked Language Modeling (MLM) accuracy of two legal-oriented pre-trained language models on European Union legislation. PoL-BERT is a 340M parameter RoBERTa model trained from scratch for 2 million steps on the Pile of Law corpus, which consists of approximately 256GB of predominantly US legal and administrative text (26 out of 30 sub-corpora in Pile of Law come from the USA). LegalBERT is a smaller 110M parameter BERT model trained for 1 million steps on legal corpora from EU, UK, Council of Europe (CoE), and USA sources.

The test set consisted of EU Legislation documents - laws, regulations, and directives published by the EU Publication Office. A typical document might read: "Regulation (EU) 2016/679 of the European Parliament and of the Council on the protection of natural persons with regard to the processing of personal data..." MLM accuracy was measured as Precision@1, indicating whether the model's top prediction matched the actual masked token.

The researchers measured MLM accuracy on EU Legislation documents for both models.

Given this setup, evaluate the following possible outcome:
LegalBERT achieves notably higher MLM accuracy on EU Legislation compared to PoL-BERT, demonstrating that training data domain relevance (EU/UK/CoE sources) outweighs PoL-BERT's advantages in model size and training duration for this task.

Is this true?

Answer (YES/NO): YES